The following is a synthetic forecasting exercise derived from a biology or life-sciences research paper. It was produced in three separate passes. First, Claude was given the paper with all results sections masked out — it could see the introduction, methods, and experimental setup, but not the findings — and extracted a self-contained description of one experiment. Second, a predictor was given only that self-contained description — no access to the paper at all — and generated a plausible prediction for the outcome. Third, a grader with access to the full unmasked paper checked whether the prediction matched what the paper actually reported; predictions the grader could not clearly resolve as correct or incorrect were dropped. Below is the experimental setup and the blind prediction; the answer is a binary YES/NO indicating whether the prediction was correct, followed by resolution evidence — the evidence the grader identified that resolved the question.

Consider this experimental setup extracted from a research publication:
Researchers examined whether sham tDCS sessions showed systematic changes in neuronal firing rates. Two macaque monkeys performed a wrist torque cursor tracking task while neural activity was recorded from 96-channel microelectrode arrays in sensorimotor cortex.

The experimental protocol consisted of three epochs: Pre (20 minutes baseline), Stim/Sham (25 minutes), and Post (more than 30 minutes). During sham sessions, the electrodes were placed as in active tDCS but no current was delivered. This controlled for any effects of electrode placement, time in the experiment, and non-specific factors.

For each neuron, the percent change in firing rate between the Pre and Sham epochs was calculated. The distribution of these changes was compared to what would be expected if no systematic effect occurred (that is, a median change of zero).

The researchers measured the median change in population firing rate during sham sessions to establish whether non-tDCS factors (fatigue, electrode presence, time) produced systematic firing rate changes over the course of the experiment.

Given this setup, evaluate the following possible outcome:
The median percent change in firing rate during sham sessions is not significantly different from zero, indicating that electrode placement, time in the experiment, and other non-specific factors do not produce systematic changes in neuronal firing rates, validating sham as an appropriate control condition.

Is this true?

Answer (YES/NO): NO